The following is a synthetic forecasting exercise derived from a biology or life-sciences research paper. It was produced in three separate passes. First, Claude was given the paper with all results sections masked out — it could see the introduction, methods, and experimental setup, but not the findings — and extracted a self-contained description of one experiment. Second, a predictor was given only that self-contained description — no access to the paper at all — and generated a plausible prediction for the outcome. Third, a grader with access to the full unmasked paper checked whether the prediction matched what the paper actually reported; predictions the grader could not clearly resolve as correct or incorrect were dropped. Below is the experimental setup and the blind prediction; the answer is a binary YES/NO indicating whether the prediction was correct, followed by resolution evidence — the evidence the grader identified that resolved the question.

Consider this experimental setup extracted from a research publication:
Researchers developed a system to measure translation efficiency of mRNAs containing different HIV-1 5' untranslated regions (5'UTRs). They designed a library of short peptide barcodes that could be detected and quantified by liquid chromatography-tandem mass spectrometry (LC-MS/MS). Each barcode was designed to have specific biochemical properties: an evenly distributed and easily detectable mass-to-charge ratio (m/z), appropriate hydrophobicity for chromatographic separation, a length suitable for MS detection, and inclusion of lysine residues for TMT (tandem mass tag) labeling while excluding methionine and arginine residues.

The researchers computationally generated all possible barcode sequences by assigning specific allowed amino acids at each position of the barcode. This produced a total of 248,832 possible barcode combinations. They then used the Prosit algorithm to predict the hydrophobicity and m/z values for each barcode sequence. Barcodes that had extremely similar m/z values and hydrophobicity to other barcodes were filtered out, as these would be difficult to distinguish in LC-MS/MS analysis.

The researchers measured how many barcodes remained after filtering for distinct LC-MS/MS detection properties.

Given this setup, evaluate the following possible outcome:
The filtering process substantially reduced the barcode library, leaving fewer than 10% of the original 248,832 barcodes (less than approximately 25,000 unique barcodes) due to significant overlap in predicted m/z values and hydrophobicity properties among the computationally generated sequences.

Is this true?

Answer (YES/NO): NO